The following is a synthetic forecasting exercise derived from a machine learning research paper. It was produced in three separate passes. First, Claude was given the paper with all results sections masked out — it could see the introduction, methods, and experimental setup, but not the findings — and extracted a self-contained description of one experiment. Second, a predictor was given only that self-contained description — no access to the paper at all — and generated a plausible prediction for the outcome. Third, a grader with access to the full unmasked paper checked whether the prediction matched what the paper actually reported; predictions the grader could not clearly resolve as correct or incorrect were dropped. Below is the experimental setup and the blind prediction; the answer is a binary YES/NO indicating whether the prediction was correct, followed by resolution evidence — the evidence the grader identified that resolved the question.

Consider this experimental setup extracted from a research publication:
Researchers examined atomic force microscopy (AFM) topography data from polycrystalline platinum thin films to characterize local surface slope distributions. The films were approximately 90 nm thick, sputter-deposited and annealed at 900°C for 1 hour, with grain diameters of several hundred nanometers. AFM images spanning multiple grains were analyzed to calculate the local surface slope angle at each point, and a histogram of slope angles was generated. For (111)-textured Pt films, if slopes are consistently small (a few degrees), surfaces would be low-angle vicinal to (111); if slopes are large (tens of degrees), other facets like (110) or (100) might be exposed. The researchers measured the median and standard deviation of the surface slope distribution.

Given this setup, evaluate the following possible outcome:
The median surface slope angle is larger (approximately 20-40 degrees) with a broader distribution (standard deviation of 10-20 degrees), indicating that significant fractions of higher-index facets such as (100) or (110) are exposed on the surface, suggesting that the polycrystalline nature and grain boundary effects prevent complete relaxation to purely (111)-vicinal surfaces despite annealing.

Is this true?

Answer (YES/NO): NO